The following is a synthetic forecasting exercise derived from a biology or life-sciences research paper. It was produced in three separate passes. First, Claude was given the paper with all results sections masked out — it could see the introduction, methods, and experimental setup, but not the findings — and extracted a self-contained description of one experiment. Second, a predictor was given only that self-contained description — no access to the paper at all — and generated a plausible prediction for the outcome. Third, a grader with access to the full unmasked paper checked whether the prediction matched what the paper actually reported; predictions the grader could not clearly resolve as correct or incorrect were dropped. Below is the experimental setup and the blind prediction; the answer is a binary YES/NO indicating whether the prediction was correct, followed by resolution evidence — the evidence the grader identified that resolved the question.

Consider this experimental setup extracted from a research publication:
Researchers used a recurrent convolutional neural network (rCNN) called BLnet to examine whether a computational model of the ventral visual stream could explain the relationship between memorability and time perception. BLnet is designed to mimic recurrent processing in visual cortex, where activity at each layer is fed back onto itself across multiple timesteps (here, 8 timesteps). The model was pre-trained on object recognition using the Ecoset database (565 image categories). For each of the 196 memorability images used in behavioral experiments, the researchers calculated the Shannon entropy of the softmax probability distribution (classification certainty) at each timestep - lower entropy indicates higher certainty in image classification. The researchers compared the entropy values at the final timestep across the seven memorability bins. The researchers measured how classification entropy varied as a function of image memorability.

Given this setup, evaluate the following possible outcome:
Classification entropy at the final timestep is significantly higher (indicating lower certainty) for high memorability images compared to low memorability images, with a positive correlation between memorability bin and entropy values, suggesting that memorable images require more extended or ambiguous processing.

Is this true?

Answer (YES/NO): NO